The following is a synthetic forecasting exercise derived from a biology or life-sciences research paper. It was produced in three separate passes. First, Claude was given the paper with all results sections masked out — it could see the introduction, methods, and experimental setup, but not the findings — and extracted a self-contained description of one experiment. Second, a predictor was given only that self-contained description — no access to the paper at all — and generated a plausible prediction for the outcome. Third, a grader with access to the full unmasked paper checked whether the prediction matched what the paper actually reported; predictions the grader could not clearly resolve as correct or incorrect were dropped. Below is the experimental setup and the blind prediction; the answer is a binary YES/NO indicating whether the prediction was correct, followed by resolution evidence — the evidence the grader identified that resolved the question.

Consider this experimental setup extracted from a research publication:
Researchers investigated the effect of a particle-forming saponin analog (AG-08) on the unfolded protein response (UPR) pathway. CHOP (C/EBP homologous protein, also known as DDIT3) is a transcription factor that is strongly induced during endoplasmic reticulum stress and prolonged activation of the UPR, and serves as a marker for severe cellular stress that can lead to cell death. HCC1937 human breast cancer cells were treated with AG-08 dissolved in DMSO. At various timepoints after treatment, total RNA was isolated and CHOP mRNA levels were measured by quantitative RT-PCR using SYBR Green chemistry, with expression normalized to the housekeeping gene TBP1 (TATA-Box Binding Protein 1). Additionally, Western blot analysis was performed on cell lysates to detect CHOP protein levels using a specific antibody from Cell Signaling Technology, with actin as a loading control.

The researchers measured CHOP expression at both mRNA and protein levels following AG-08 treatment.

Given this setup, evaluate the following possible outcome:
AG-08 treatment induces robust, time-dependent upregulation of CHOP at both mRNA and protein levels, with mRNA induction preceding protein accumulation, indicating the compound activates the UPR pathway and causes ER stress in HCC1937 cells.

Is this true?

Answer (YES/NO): NO